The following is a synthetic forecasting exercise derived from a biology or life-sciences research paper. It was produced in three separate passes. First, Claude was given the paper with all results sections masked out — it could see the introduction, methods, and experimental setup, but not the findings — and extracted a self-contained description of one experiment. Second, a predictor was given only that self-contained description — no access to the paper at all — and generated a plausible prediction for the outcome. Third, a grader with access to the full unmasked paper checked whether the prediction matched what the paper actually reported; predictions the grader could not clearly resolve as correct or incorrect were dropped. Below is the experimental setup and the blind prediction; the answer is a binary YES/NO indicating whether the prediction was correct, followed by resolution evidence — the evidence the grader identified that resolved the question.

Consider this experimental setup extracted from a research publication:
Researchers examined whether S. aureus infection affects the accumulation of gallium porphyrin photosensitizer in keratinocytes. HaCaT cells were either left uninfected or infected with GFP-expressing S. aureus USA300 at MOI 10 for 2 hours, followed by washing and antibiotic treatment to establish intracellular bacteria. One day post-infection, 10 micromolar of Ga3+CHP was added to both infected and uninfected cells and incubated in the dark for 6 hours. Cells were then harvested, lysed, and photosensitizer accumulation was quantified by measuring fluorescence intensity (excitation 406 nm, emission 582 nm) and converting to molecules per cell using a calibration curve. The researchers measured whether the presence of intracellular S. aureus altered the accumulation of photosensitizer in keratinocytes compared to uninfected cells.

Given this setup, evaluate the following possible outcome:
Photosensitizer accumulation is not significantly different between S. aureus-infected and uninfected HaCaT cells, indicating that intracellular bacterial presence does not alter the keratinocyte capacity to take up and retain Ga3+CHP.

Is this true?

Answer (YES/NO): NO